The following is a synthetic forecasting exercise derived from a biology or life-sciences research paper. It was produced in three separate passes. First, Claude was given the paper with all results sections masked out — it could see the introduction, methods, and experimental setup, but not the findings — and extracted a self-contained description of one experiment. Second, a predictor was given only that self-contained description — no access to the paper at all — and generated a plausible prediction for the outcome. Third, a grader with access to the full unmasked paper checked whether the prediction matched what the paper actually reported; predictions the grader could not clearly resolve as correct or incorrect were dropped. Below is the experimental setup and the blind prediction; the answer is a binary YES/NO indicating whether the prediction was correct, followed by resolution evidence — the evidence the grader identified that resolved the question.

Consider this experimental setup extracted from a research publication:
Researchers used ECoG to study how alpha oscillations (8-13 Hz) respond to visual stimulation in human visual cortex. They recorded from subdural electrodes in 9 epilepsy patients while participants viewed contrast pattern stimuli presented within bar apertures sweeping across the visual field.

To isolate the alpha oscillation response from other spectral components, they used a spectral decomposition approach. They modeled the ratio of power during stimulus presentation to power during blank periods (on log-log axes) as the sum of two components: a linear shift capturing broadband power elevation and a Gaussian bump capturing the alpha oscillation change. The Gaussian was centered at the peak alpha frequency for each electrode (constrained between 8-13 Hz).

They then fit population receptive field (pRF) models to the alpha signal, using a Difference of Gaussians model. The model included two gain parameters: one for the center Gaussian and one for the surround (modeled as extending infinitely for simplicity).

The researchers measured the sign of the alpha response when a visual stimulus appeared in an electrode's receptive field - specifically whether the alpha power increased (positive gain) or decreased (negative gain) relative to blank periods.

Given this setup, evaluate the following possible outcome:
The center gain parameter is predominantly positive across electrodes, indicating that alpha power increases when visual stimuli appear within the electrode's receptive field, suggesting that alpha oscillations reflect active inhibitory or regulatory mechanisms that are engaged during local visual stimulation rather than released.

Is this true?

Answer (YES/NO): NO